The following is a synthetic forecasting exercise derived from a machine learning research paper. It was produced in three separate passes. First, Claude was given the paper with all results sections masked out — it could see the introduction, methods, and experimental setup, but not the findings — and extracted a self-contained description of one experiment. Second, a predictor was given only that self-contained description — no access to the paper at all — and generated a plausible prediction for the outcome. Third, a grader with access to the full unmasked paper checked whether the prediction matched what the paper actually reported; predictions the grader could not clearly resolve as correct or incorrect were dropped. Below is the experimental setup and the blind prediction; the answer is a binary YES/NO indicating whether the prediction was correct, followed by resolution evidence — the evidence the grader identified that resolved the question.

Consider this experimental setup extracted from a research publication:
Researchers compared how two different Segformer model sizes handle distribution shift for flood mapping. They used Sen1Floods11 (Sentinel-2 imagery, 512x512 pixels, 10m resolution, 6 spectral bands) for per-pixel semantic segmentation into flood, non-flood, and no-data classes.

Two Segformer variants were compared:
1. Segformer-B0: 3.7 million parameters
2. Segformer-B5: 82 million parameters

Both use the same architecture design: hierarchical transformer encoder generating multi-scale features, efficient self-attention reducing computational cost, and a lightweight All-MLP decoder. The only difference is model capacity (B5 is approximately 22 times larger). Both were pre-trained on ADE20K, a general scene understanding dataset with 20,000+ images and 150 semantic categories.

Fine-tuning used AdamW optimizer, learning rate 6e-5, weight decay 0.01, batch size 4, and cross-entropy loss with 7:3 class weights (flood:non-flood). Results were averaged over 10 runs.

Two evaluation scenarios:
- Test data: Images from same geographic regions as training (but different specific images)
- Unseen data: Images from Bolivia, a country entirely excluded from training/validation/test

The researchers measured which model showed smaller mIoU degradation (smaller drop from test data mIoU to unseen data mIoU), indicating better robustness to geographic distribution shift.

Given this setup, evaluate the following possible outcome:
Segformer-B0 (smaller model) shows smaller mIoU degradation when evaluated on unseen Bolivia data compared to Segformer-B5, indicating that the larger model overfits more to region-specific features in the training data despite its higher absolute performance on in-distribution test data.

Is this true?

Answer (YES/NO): NO